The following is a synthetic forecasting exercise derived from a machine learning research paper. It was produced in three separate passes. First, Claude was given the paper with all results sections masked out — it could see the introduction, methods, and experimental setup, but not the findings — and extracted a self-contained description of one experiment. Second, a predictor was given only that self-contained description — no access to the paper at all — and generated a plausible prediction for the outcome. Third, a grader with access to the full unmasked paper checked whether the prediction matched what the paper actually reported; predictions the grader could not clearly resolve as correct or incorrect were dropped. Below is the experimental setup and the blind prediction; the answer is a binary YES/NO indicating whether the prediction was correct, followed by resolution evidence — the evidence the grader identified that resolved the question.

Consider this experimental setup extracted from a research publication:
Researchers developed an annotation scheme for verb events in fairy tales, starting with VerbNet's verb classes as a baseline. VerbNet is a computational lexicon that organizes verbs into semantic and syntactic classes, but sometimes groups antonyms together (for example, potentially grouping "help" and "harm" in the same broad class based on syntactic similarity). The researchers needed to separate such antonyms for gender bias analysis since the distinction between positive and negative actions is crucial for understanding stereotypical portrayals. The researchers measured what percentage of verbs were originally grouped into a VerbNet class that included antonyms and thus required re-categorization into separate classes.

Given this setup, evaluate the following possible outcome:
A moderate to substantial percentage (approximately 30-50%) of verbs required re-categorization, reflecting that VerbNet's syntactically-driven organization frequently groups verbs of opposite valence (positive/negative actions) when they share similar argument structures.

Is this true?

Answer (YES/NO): NO